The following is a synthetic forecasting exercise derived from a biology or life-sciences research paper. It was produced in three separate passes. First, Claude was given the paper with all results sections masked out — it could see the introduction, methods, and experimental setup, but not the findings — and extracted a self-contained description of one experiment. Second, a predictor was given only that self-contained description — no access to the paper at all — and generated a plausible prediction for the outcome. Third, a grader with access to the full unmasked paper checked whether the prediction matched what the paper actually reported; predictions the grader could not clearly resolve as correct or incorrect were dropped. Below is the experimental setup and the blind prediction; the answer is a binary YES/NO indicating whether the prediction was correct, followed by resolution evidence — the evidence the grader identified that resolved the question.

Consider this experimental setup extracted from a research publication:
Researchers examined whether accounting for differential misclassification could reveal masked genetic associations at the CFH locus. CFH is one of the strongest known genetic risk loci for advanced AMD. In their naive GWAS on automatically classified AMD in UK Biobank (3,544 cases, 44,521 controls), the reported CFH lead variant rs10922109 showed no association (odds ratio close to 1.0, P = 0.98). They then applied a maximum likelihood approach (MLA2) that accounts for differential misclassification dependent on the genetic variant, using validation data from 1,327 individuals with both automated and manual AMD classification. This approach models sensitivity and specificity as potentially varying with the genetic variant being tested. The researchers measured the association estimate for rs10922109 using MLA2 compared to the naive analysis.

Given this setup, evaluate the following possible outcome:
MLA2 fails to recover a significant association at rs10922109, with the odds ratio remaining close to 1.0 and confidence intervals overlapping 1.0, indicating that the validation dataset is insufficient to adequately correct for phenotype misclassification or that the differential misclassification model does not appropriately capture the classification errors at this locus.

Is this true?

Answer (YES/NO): NO